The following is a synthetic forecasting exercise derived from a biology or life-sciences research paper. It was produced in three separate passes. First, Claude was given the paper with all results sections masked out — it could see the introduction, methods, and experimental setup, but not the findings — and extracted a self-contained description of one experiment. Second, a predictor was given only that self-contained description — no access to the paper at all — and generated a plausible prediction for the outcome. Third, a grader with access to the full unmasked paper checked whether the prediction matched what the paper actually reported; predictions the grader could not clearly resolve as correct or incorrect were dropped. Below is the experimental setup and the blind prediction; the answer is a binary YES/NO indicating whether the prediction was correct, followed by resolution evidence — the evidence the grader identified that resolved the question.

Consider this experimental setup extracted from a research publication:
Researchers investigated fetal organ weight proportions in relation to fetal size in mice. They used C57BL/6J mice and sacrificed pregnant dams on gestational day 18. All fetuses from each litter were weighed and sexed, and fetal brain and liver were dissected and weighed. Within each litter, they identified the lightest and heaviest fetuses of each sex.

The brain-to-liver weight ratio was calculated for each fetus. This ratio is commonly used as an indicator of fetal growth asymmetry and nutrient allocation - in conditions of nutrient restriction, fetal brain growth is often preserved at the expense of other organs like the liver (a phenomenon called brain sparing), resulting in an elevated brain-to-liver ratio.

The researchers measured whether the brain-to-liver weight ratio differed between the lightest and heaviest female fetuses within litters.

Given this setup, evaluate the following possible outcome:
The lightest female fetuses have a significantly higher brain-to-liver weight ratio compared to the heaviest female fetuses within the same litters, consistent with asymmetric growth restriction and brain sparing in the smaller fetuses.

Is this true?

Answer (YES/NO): NO